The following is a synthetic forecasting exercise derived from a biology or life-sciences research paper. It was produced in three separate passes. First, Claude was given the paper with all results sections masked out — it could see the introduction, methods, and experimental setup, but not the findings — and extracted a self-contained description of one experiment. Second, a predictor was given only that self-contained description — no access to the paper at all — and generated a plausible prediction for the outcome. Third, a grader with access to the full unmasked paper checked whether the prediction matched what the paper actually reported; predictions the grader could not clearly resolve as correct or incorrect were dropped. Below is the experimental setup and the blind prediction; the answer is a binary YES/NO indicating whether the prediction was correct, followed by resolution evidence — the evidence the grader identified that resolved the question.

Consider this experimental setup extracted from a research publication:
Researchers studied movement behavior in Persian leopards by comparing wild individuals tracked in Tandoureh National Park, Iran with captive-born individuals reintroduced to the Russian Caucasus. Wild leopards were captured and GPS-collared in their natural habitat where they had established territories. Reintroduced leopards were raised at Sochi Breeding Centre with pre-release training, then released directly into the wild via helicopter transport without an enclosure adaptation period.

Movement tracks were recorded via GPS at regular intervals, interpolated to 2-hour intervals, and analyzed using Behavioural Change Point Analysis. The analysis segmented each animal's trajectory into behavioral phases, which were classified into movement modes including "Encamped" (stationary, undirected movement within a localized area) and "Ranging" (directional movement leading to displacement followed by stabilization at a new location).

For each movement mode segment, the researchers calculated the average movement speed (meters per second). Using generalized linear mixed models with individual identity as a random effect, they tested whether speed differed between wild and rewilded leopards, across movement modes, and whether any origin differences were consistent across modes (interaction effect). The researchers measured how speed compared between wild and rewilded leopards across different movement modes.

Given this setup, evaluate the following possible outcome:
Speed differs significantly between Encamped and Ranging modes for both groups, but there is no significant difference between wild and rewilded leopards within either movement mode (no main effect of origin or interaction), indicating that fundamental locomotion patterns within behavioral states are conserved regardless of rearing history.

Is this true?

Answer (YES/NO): NO